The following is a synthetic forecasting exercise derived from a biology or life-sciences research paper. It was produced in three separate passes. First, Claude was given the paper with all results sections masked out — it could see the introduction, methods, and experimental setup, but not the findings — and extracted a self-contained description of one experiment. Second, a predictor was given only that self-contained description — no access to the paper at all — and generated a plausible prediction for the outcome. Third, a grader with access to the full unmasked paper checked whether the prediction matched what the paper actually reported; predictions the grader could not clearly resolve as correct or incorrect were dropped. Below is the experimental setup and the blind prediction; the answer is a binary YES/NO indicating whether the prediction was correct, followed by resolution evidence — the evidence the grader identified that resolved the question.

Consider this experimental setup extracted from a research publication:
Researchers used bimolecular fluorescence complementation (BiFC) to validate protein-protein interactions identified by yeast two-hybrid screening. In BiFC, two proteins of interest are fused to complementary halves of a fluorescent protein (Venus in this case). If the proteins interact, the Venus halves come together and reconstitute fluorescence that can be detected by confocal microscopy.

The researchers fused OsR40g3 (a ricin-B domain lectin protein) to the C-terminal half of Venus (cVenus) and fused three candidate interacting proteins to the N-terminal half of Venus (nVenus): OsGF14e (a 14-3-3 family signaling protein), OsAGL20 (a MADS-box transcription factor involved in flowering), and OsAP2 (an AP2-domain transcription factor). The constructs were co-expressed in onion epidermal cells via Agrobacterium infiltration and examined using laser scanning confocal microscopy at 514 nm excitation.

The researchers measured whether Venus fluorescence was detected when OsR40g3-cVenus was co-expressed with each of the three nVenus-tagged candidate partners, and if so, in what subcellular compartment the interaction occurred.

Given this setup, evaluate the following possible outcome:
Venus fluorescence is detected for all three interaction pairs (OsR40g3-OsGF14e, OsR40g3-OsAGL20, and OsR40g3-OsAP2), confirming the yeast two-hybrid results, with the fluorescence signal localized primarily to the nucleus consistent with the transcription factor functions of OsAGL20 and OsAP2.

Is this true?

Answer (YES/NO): NO